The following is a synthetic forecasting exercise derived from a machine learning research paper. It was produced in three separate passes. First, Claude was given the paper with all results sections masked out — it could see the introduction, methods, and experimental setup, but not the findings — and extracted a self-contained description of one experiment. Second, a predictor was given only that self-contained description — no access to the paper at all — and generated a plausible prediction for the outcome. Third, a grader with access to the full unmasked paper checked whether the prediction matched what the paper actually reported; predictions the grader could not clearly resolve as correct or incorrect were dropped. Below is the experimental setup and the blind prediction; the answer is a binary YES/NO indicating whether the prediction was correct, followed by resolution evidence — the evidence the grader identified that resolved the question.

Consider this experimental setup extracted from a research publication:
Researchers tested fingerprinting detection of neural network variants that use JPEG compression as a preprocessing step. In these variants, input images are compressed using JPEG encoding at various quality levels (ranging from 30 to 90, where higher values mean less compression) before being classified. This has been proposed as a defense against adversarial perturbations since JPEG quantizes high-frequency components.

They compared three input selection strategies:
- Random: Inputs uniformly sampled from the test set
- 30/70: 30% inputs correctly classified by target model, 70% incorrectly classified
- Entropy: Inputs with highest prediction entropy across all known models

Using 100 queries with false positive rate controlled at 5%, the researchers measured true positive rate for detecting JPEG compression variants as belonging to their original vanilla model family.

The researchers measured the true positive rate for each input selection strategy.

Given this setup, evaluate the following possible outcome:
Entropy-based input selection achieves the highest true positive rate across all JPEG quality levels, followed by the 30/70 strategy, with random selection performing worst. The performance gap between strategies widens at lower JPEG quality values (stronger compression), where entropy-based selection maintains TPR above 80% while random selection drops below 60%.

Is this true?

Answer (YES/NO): NO